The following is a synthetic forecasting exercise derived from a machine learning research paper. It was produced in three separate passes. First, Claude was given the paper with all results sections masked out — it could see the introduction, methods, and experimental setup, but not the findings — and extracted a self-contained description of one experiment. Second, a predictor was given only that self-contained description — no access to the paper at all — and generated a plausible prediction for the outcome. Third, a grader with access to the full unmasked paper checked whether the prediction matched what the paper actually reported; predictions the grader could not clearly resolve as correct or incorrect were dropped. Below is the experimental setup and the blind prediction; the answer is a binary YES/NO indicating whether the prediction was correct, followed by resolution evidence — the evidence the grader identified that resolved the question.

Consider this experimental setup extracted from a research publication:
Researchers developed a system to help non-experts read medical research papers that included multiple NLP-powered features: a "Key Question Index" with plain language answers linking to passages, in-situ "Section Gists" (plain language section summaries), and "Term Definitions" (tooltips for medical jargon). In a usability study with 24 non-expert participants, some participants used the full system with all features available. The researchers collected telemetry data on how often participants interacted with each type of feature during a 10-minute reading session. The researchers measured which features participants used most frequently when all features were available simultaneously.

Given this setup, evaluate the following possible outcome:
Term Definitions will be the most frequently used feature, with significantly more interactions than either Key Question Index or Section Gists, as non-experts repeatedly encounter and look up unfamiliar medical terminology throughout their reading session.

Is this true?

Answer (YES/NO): NO